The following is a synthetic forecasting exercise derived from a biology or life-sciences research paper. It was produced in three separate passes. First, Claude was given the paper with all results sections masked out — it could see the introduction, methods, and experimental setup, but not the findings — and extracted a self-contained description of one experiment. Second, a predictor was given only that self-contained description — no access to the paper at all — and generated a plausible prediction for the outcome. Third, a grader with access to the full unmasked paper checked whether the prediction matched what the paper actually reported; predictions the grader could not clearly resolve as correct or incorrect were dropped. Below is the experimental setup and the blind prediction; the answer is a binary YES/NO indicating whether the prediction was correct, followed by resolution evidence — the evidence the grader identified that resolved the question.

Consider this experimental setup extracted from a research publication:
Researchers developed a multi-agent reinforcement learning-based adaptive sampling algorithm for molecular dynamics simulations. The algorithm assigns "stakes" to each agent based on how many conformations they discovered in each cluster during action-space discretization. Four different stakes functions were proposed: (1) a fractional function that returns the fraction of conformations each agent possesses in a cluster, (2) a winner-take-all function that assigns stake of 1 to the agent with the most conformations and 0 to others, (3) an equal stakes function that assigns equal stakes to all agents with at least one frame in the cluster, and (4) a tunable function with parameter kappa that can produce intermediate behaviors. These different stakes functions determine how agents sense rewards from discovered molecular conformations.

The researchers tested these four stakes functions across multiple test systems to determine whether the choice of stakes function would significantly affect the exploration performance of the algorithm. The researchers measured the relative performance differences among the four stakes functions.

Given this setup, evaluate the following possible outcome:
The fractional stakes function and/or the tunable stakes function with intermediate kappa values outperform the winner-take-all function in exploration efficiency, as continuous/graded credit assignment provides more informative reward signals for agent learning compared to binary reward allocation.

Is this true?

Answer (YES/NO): NO